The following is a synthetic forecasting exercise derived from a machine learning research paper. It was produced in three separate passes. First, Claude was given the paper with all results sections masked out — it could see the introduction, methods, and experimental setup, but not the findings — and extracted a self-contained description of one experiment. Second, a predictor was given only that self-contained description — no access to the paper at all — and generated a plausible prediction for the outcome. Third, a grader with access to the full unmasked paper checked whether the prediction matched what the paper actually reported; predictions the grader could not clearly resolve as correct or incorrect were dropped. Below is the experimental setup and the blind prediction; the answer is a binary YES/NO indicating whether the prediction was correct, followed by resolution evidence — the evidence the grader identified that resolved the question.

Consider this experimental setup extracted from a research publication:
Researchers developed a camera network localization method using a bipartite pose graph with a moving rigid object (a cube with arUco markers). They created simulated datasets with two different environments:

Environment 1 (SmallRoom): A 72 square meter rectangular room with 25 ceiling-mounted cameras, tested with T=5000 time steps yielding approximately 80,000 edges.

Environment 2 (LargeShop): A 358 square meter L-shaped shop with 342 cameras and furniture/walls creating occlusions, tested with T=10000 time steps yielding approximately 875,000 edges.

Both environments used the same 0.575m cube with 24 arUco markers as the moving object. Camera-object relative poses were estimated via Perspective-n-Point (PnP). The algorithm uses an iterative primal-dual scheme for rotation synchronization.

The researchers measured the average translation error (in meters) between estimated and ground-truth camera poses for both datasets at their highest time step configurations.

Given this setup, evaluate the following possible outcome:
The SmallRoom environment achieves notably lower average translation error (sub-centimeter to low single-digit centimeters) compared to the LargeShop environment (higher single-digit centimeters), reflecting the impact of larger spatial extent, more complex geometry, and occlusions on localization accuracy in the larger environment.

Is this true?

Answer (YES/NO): NO